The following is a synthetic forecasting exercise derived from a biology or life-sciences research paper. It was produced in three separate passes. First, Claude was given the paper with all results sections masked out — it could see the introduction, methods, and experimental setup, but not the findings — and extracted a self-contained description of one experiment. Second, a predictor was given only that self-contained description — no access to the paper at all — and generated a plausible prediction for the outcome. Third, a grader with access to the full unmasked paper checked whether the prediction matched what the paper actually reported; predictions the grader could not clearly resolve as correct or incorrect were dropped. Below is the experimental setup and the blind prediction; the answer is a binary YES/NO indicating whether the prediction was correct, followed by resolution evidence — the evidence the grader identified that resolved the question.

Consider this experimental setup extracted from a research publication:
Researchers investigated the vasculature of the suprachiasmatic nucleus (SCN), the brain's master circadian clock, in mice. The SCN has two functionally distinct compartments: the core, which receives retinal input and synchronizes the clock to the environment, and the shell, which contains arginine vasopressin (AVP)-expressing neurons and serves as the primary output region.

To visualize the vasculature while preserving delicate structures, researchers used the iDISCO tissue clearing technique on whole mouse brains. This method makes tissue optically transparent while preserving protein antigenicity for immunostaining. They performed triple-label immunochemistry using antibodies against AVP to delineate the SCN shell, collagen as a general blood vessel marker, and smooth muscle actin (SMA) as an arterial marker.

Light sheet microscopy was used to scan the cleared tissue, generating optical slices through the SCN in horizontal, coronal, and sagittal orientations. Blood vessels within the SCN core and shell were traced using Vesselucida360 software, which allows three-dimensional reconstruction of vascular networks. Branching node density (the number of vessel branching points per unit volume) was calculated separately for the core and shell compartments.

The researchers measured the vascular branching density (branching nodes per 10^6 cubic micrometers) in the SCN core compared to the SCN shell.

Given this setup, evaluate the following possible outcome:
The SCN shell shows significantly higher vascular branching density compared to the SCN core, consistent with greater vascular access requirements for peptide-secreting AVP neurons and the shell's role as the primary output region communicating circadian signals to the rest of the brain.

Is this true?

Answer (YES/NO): YES